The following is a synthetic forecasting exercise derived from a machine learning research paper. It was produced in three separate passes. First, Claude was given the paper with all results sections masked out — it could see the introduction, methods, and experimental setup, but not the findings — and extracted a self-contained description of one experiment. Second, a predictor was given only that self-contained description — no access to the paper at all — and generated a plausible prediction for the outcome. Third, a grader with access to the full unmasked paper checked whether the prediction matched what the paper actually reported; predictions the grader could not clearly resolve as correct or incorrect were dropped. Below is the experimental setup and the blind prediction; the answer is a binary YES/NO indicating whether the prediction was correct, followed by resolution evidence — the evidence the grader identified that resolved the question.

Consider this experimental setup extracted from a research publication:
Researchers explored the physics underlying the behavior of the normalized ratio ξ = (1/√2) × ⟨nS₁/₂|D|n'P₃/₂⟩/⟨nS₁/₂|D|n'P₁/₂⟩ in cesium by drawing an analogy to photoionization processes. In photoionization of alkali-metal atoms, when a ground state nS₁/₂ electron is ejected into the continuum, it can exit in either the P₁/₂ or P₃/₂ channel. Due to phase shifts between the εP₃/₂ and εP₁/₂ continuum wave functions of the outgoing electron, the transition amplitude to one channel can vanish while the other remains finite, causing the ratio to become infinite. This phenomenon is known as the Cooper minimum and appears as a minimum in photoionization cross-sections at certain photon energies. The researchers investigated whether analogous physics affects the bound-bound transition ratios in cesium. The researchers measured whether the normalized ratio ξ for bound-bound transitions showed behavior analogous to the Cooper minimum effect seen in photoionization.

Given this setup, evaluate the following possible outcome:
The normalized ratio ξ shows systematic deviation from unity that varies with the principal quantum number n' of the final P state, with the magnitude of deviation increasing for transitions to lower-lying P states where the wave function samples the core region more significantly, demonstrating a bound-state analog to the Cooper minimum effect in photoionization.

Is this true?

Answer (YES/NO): NO